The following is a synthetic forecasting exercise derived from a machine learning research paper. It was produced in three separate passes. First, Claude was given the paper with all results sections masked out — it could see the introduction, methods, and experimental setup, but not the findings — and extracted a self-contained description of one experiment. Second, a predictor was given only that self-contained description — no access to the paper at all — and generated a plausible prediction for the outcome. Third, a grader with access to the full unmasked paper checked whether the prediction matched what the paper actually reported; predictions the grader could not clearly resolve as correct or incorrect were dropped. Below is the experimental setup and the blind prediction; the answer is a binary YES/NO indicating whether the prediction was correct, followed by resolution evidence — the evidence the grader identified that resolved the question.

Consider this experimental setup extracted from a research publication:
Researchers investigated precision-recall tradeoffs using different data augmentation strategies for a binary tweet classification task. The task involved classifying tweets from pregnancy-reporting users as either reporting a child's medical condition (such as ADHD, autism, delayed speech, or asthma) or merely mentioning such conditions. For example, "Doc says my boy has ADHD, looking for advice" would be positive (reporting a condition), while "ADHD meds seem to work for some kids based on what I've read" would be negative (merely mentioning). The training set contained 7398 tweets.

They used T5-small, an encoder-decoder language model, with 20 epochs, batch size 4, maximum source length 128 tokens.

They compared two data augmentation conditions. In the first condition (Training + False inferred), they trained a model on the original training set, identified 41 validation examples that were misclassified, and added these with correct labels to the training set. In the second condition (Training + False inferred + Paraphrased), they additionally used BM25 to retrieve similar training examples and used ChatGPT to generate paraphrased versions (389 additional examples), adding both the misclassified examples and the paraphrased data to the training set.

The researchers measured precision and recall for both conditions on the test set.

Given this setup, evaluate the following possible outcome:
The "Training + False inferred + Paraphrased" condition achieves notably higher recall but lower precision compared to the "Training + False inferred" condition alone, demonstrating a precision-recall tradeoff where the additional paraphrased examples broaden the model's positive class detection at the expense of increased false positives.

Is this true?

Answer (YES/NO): NO